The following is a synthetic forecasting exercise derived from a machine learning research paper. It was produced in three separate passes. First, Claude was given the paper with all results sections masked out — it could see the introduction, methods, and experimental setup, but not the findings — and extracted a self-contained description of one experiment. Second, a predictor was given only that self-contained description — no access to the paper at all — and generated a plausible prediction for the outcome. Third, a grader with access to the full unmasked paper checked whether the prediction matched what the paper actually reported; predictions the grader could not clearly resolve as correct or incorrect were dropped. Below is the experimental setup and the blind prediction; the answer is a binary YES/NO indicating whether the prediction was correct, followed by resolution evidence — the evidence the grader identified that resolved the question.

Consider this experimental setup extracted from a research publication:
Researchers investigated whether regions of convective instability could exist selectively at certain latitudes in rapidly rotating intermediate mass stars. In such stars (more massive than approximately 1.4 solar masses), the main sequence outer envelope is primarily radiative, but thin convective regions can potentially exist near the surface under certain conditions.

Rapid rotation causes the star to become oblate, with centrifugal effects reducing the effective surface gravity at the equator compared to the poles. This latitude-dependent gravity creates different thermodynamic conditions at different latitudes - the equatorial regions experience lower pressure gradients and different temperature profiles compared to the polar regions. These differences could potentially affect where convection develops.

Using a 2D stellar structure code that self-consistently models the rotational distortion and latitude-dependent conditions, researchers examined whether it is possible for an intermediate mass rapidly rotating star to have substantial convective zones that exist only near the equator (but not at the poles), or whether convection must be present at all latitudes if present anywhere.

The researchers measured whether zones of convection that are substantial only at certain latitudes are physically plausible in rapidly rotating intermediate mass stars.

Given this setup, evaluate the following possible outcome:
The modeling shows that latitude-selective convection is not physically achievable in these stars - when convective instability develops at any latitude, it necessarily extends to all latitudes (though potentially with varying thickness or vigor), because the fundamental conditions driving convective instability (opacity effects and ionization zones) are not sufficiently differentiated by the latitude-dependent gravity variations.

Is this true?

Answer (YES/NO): NO